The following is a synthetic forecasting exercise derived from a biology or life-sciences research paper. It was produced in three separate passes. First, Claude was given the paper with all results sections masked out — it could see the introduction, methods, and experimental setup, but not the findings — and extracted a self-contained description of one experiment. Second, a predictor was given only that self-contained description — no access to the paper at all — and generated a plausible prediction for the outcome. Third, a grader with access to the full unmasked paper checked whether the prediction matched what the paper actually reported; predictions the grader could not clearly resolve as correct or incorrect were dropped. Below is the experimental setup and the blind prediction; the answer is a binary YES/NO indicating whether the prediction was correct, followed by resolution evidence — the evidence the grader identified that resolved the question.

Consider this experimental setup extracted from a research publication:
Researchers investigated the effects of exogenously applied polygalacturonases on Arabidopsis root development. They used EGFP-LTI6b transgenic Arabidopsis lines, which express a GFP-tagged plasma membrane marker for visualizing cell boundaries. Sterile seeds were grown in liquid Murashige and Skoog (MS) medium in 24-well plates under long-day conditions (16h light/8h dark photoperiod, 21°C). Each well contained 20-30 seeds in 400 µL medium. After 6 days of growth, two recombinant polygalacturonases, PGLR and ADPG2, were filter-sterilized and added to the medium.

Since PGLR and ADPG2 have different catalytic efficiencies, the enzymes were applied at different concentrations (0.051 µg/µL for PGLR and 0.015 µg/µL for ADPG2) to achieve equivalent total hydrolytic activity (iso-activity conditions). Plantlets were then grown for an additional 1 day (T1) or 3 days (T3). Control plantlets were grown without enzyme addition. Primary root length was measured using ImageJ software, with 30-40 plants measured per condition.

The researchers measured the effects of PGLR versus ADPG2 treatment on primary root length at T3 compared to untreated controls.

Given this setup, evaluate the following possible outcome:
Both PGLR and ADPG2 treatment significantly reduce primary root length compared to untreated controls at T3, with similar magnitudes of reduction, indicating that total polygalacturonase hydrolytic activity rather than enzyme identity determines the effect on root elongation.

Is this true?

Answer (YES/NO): NO